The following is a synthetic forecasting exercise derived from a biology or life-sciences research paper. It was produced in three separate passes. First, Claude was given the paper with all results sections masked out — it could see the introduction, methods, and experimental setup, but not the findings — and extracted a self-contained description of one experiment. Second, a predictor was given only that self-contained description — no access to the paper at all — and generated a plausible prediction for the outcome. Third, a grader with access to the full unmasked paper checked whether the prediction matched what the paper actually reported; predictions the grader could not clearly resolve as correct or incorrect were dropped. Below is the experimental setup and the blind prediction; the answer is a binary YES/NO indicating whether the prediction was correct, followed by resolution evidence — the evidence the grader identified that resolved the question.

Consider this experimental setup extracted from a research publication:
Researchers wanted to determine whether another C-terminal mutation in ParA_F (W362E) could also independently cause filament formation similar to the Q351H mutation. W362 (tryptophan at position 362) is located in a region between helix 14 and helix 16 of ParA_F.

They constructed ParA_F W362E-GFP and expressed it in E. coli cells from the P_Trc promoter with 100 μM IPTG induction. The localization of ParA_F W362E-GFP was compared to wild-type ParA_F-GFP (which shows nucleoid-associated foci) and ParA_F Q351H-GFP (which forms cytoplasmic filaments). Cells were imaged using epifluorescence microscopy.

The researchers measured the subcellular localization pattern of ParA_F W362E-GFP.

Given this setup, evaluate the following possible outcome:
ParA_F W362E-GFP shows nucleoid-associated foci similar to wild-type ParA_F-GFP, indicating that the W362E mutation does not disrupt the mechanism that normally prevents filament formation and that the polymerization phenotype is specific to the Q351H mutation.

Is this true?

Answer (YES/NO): NO